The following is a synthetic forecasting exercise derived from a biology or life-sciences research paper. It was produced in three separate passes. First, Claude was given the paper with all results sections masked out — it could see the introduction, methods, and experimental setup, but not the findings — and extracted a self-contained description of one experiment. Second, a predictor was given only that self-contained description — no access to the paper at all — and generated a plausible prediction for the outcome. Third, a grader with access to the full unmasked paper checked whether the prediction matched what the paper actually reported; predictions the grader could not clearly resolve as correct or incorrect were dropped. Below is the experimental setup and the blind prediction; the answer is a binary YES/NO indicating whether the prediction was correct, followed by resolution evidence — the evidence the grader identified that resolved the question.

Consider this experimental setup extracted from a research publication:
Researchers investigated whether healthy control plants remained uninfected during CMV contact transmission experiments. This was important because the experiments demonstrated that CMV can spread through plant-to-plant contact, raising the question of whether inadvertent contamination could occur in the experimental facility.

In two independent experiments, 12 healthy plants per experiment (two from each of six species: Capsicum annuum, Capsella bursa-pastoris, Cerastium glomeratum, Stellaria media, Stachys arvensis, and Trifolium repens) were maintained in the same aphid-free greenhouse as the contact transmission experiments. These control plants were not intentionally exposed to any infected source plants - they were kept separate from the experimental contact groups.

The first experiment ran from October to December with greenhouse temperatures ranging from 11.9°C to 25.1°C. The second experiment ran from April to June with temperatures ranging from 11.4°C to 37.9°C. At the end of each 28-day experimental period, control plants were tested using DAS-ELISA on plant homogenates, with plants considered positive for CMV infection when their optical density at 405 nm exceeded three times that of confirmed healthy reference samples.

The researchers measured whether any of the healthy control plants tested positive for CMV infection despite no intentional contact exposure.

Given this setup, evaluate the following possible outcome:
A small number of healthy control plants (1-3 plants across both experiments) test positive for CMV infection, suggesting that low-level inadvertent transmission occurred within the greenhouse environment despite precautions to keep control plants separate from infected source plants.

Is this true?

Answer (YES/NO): NO